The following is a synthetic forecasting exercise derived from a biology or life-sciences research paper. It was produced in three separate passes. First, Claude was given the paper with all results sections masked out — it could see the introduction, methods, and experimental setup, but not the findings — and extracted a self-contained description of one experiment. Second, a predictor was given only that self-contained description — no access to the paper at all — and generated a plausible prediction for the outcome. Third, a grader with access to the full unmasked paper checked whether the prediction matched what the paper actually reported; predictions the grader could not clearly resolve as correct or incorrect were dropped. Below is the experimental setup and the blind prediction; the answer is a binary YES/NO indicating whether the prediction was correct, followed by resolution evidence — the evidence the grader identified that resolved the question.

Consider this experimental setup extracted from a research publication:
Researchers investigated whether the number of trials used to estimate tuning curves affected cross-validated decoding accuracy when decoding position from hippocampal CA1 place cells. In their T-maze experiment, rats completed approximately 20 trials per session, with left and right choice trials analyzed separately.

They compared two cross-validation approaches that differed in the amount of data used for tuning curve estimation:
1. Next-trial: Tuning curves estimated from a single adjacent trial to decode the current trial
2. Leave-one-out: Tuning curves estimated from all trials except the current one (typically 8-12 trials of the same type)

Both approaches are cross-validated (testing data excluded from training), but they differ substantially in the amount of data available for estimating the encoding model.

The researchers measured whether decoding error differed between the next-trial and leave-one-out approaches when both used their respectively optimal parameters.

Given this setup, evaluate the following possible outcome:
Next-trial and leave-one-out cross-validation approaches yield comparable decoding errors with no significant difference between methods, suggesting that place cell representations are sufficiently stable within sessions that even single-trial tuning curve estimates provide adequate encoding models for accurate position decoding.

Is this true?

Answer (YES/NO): NO